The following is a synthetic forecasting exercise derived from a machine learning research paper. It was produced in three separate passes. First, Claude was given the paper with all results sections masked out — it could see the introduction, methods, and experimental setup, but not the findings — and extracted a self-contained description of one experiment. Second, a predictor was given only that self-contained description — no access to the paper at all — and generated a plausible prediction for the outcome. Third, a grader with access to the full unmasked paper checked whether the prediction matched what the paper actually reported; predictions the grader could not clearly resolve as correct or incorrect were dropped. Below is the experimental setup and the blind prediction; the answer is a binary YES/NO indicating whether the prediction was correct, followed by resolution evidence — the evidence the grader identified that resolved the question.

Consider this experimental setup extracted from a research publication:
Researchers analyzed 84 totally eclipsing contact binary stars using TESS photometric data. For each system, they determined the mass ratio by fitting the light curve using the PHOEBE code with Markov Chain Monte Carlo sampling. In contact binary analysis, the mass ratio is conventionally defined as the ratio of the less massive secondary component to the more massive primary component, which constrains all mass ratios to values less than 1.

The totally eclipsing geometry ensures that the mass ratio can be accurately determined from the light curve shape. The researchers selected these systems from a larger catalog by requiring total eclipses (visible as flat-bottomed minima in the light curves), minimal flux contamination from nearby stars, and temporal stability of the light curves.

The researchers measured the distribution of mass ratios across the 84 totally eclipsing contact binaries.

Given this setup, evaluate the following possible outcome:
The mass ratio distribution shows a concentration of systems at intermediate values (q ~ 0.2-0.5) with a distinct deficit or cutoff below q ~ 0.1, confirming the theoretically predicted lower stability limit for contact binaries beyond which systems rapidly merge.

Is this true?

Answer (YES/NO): NO